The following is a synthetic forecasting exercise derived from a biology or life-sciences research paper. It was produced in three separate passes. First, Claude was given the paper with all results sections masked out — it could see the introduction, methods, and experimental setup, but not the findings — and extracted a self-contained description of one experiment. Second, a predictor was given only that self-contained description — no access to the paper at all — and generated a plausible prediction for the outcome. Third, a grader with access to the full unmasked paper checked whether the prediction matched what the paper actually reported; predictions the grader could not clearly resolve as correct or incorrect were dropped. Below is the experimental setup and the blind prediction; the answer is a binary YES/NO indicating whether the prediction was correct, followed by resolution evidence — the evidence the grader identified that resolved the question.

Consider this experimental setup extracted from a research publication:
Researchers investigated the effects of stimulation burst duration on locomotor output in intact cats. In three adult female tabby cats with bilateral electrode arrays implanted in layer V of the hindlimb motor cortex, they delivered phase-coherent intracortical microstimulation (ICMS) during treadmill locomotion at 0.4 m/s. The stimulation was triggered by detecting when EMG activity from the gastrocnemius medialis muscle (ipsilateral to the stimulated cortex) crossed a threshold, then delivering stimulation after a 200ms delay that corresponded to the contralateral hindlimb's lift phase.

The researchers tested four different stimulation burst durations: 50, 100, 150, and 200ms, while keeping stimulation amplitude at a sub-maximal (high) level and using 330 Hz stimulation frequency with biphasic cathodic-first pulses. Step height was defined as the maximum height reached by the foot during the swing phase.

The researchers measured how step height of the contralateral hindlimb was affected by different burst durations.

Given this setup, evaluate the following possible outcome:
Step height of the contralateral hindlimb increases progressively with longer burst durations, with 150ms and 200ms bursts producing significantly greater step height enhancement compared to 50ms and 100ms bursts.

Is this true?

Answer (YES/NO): NO